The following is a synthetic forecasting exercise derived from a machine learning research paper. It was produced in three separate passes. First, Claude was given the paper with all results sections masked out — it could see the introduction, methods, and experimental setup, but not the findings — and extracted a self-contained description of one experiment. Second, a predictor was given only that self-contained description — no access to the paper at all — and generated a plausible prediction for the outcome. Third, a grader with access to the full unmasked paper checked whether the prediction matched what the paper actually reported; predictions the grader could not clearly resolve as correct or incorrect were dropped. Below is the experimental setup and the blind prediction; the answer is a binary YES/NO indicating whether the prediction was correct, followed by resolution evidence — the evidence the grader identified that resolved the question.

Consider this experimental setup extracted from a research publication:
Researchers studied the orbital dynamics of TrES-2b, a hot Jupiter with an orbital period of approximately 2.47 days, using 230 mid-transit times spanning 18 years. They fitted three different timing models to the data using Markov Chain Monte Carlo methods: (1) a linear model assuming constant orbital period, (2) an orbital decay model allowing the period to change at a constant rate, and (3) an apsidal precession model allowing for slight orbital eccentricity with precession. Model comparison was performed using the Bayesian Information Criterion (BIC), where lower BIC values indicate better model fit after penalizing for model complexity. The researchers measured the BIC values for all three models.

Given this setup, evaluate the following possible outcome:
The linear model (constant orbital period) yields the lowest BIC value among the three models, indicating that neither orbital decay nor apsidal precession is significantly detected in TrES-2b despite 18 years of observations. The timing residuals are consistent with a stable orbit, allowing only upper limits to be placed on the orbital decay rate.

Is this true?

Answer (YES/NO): NO